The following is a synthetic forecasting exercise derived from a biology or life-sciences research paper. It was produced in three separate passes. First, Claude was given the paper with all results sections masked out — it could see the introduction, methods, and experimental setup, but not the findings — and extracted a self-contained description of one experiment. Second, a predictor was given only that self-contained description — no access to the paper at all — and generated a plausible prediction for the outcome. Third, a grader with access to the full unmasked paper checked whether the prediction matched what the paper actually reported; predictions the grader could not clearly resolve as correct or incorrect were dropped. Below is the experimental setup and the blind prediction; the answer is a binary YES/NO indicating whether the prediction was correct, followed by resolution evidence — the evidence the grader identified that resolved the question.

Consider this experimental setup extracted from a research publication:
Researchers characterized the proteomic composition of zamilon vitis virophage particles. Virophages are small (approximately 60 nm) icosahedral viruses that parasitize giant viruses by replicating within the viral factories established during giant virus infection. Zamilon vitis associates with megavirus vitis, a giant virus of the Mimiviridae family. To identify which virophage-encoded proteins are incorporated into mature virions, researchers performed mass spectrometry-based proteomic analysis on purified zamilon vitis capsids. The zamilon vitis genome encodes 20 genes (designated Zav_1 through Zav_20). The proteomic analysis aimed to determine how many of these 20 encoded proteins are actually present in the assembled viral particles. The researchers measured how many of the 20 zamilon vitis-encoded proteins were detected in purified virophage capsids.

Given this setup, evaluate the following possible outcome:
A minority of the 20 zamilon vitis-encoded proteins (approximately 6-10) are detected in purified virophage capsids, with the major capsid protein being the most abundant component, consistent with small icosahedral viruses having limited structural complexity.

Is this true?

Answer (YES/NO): NO